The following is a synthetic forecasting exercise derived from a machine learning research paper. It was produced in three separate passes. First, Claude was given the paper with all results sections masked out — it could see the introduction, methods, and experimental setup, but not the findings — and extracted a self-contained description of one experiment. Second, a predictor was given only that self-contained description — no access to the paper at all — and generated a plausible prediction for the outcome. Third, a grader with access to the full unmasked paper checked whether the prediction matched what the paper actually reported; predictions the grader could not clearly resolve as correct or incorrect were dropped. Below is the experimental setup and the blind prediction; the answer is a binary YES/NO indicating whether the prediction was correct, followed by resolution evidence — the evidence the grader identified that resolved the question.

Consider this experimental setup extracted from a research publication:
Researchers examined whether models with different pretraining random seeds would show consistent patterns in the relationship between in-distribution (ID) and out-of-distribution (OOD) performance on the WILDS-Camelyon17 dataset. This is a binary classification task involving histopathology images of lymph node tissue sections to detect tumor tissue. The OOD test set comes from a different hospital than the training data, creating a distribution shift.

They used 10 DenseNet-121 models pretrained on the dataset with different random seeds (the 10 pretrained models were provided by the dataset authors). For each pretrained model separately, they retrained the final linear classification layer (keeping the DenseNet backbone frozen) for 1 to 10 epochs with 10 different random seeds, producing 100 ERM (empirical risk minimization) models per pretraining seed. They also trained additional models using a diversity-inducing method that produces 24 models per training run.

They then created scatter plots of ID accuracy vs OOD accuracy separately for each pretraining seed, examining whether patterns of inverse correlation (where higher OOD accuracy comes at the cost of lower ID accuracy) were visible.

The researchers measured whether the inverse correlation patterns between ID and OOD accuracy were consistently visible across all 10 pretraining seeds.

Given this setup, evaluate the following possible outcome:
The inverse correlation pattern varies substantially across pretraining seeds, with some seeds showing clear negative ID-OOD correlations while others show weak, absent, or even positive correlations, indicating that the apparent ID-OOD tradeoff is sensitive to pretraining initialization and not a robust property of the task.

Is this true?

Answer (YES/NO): NO